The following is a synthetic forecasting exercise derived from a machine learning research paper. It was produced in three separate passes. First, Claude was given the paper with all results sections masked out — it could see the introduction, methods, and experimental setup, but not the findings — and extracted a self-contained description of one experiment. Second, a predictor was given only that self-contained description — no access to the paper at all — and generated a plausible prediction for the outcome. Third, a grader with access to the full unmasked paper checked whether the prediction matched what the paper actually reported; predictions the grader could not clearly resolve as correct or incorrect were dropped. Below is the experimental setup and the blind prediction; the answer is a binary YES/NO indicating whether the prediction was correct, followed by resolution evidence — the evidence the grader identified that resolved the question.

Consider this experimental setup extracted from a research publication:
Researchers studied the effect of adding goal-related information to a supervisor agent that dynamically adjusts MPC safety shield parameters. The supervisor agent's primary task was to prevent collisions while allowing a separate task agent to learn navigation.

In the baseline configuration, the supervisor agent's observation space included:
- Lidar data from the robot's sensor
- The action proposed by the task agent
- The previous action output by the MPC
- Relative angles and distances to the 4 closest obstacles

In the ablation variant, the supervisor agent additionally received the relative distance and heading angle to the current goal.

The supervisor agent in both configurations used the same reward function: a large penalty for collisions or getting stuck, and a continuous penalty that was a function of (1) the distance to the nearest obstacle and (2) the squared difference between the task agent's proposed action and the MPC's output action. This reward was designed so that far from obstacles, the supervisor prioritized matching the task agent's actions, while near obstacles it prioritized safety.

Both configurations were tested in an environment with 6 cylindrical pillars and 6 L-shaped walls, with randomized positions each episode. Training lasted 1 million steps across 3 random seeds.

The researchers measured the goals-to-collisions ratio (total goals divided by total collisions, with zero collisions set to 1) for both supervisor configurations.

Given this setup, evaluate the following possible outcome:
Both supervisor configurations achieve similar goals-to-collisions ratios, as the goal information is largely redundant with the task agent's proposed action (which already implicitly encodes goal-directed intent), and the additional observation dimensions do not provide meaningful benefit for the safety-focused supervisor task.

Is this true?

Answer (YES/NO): NO